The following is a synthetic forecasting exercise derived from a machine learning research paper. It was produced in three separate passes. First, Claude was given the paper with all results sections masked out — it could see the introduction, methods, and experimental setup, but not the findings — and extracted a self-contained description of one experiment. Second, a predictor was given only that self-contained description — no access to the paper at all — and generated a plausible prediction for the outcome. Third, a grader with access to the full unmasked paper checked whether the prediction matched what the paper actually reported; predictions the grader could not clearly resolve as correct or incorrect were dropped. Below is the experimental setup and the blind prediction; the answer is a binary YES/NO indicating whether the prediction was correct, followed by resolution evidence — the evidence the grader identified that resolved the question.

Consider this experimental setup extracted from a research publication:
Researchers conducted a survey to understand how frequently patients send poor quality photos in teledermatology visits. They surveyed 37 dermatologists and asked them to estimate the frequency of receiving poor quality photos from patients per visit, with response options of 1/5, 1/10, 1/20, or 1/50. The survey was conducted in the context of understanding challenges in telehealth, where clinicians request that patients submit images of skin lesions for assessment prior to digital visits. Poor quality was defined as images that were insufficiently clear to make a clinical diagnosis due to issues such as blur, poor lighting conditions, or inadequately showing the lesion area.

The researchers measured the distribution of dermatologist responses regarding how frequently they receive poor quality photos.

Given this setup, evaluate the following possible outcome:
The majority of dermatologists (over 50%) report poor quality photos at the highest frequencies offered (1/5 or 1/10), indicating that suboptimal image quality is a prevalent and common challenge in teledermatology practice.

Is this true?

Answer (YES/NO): YES